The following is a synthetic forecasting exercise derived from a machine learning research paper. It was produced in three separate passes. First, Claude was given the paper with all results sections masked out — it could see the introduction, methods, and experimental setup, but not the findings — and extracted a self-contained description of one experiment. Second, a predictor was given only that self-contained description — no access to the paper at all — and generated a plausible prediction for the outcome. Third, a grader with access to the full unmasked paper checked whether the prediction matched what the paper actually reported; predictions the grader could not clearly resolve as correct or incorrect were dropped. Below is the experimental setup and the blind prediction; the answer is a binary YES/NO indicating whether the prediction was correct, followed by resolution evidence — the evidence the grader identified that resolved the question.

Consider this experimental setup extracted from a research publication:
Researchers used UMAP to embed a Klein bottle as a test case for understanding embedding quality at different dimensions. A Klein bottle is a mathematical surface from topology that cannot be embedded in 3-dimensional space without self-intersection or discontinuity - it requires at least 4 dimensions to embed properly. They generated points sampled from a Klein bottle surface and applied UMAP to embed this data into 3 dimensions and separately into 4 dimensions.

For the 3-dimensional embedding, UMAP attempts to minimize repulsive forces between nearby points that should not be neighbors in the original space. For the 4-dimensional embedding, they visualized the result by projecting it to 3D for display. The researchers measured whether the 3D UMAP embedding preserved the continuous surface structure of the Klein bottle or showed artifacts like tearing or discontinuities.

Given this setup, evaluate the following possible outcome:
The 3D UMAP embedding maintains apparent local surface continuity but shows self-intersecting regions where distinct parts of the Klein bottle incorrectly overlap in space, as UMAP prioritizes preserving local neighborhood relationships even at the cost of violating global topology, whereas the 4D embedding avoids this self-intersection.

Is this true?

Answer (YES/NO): NO